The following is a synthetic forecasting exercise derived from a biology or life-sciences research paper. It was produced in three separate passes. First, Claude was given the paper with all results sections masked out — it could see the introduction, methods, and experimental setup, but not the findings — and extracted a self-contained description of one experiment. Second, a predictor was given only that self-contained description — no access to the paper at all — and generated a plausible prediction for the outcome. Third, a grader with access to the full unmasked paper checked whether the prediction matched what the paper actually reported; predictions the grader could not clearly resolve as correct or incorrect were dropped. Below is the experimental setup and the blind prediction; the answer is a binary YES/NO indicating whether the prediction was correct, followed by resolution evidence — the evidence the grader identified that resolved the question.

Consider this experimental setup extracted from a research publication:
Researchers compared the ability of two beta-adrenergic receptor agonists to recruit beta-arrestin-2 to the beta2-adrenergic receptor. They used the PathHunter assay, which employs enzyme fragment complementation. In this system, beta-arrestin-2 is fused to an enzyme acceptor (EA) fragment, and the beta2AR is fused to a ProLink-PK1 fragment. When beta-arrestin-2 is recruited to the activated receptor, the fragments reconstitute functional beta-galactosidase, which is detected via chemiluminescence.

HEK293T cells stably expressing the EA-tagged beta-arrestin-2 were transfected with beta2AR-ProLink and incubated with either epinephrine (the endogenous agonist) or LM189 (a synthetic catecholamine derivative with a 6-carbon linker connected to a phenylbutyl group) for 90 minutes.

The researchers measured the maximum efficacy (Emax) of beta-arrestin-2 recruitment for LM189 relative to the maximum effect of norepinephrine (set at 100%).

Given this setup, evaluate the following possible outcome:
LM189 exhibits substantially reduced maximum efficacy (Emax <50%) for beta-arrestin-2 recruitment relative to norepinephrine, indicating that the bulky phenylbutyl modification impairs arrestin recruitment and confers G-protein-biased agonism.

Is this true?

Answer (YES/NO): NO